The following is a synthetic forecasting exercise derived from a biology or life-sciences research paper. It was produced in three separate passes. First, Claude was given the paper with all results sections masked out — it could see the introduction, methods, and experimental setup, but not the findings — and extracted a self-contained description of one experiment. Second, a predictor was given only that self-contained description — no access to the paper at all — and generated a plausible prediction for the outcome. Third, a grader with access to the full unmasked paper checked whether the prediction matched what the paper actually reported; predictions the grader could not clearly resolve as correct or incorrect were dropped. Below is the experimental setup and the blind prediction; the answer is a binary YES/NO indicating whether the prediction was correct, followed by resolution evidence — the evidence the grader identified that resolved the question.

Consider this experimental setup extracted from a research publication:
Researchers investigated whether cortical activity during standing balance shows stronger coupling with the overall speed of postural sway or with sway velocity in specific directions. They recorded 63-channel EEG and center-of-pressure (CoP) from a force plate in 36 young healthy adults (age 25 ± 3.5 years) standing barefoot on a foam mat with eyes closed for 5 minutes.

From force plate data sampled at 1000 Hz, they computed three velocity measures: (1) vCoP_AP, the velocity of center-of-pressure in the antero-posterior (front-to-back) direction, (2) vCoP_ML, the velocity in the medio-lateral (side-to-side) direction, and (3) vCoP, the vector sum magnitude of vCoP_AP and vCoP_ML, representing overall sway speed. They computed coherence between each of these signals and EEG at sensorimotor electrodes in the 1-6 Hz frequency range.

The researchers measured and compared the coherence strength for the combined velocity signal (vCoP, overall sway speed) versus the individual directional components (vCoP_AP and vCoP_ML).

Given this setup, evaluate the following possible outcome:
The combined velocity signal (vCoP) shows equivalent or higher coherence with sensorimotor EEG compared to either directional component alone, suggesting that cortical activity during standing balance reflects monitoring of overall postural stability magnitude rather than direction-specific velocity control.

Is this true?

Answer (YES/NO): NO